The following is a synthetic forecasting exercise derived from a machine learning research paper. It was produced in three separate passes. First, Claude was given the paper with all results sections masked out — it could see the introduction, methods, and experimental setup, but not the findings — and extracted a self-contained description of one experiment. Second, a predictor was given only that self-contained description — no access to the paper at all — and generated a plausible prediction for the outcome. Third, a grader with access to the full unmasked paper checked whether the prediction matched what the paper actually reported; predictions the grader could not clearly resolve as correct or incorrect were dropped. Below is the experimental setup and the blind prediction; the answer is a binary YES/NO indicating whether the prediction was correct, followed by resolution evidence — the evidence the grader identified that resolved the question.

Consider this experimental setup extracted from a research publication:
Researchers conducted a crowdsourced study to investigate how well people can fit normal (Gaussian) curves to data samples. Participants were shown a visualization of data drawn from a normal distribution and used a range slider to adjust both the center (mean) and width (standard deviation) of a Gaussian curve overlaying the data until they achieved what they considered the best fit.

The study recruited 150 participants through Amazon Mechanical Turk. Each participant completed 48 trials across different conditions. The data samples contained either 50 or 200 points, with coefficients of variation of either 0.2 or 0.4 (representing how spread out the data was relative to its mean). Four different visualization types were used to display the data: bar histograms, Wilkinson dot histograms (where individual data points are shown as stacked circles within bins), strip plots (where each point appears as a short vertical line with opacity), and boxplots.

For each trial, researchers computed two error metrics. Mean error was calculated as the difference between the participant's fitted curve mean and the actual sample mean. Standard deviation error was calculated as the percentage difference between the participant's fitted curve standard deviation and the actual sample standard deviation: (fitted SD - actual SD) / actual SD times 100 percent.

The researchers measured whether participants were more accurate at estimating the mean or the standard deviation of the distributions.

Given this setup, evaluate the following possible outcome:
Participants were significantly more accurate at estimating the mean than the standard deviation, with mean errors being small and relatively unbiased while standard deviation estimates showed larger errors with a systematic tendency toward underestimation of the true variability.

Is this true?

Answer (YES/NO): NO